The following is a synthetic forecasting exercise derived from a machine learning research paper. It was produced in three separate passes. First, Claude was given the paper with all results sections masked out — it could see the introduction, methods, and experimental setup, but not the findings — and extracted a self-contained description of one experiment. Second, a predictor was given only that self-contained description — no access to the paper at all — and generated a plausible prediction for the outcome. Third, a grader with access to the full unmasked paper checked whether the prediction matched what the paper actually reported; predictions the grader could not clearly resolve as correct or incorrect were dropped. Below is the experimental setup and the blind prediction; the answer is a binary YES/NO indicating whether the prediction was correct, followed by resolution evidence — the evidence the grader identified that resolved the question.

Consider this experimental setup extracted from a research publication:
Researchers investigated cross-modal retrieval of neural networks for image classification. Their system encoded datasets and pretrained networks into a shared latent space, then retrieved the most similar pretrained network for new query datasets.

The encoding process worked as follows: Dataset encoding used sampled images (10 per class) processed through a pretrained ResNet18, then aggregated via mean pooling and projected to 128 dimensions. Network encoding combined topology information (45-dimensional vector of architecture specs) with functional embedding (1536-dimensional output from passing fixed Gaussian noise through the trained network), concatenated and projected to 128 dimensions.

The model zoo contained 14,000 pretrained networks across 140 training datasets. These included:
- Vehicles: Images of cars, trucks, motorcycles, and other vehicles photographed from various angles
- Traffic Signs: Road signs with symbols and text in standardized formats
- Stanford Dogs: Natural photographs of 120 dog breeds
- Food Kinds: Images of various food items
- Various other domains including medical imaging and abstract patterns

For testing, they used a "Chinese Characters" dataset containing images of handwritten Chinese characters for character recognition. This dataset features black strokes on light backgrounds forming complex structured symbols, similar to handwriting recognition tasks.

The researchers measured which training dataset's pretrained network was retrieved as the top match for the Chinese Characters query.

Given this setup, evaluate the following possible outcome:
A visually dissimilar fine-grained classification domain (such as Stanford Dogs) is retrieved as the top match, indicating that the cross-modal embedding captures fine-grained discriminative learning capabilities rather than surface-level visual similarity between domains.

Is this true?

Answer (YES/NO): NO